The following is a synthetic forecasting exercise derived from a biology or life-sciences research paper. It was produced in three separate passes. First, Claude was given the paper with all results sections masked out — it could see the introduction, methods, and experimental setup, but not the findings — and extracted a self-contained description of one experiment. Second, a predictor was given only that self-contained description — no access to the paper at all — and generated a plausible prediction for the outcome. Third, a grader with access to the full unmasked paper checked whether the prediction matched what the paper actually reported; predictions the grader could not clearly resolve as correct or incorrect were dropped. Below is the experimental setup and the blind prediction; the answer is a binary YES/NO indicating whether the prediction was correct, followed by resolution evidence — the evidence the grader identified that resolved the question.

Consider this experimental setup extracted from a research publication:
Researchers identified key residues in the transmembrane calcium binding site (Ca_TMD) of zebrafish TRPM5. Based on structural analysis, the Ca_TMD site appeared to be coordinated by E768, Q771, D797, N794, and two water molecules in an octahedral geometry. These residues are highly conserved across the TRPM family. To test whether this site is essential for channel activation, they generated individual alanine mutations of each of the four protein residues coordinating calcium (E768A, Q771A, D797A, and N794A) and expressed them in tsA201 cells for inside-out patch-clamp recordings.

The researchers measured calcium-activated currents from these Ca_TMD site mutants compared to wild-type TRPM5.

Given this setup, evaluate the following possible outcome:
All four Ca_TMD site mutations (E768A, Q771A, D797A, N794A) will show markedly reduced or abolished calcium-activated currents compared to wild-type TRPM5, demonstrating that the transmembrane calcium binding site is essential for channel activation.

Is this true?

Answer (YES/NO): YES